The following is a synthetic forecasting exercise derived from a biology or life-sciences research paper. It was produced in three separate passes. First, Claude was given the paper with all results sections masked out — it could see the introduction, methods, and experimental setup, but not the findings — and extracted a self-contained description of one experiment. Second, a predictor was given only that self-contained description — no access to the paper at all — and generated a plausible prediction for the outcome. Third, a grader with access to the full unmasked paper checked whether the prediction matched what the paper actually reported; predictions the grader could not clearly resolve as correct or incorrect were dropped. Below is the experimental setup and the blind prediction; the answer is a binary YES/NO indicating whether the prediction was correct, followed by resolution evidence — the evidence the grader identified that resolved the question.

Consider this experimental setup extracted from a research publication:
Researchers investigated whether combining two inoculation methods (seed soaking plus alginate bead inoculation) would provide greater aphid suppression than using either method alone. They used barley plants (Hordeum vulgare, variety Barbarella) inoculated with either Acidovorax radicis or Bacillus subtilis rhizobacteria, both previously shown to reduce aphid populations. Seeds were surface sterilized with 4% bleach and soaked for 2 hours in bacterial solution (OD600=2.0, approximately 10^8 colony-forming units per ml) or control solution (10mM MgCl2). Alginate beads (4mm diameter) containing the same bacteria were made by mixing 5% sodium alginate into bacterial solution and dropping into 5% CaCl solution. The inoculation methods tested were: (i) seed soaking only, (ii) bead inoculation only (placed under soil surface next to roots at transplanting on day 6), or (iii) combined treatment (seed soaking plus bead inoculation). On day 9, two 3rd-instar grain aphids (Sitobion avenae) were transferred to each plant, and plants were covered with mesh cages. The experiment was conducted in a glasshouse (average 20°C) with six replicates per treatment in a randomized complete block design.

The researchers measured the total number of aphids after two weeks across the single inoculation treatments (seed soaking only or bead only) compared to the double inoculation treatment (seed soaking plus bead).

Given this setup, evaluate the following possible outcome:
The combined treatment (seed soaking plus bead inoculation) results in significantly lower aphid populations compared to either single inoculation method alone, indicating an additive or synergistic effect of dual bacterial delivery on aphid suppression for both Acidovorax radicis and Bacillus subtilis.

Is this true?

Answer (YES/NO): NO